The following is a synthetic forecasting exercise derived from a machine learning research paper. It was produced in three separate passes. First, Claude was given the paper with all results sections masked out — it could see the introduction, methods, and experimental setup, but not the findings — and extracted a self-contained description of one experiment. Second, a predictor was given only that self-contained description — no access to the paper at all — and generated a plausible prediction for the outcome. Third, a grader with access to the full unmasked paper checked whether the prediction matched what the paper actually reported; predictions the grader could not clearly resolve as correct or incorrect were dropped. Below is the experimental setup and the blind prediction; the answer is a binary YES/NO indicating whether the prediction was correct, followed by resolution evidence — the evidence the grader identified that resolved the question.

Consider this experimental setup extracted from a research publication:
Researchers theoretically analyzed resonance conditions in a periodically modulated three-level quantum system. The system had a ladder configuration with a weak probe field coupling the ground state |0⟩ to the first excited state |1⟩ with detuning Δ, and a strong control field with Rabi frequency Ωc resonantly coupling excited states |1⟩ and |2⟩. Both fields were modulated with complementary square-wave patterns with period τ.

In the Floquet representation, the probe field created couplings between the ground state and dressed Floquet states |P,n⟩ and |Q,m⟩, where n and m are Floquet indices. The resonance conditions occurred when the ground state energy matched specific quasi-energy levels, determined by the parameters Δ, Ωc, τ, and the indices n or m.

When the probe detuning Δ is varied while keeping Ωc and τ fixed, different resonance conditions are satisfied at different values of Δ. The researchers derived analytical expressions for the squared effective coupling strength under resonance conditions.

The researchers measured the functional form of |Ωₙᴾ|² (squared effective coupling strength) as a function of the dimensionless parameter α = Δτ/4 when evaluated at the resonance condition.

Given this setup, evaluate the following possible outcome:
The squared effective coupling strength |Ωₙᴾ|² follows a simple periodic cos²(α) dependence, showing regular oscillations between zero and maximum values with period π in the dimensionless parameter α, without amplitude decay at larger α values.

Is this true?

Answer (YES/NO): NO